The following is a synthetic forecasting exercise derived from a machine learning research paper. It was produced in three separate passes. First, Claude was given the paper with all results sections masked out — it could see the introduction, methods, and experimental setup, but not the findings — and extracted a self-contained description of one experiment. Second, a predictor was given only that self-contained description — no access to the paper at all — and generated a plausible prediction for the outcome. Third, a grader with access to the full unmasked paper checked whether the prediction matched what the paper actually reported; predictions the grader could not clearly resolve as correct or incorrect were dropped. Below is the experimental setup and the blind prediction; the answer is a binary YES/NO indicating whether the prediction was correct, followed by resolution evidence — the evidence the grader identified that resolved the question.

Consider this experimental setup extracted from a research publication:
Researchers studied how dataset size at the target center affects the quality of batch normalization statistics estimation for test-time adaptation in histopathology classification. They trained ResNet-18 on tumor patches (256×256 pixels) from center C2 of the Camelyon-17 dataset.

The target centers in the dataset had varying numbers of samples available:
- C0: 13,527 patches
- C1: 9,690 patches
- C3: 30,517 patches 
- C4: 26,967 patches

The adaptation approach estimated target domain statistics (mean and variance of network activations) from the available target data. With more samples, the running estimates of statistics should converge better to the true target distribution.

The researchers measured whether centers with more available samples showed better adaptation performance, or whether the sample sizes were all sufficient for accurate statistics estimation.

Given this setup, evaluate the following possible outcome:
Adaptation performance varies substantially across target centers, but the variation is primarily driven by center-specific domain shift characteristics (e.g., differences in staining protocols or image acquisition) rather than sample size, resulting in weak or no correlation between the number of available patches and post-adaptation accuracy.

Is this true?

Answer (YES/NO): YES